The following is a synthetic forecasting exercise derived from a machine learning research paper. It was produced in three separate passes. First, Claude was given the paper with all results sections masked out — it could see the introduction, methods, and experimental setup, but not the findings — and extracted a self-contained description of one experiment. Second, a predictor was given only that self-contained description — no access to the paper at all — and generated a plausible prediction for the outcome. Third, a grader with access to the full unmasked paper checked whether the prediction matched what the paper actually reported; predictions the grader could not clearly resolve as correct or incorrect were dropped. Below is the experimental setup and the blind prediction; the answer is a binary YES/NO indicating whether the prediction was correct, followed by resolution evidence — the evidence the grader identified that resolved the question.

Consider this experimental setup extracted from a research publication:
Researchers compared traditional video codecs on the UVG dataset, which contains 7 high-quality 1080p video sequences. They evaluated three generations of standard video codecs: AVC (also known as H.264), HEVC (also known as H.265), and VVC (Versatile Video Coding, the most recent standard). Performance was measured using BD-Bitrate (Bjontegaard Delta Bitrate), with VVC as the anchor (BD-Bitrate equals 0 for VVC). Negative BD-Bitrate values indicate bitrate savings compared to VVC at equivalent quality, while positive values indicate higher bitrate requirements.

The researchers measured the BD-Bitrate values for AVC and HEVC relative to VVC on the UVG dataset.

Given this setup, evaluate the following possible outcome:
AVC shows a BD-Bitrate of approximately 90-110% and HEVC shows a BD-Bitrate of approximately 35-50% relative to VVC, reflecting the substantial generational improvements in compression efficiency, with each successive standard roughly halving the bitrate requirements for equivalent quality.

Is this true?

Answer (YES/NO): NO